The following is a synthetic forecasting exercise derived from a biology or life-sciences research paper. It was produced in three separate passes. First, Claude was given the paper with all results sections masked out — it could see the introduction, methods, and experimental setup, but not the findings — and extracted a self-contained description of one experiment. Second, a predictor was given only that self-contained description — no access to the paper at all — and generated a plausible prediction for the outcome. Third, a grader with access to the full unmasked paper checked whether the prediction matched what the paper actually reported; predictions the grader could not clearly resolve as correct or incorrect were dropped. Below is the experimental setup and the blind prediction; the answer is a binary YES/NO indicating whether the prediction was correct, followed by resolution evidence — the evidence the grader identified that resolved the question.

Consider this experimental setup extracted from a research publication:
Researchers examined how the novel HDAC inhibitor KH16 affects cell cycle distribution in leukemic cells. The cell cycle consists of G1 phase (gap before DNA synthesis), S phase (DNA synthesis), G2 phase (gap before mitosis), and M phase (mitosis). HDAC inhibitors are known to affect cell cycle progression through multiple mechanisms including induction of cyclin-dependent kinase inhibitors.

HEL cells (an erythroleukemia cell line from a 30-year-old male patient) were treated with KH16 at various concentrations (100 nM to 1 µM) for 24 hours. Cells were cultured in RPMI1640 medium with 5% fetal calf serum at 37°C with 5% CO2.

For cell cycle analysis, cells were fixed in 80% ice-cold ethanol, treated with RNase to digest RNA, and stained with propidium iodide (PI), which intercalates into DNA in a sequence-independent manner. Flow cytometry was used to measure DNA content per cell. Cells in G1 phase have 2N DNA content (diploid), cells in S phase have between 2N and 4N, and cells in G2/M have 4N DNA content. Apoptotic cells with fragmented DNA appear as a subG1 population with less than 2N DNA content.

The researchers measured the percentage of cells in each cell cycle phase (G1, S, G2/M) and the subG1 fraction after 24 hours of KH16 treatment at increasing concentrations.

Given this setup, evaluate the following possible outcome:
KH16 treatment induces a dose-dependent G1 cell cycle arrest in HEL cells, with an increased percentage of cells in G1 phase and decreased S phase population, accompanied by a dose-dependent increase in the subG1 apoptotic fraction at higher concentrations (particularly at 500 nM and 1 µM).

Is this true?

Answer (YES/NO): NO